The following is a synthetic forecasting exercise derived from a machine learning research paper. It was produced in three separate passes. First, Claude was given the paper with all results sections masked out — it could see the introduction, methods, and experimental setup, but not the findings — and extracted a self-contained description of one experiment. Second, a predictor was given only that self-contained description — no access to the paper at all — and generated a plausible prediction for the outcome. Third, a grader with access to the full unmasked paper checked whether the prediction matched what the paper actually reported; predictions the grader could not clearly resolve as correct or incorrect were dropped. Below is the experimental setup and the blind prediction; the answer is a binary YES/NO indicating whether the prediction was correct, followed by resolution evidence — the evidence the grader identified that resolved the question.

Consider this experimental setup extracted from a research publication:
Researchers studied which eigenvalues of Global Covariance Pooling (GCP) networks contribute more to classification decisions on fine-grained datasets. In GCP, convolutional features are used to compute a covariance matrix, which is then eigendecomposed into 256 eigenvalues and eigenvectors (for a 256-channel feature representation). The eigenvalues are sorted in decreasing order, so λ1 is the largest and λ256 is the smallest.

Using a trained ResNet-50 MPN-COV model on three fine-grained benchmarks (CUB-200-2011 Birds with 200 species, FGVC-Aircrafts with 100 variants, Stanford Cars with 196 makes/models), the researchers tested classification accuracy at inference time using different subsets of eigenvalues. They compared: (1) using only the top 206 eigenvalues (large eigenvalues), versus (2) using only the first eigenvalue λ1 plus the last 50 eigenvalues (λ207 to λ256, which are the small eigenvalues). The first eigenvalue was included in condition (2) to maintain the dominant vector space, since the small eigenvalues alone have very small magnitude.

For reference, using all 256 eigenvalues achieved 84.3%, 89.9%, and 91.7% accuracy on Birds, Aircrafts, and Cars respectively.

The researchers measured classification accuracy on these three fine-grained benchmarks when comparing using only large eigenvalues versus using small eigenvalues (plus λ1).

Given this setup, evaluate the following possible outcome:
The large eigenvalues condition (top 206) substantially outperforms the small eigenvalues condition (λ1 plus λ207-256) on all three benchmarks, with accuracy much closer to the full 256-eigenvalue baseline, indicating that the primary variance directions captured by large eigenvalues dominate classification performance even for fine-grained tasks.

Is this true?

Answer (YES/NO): NO